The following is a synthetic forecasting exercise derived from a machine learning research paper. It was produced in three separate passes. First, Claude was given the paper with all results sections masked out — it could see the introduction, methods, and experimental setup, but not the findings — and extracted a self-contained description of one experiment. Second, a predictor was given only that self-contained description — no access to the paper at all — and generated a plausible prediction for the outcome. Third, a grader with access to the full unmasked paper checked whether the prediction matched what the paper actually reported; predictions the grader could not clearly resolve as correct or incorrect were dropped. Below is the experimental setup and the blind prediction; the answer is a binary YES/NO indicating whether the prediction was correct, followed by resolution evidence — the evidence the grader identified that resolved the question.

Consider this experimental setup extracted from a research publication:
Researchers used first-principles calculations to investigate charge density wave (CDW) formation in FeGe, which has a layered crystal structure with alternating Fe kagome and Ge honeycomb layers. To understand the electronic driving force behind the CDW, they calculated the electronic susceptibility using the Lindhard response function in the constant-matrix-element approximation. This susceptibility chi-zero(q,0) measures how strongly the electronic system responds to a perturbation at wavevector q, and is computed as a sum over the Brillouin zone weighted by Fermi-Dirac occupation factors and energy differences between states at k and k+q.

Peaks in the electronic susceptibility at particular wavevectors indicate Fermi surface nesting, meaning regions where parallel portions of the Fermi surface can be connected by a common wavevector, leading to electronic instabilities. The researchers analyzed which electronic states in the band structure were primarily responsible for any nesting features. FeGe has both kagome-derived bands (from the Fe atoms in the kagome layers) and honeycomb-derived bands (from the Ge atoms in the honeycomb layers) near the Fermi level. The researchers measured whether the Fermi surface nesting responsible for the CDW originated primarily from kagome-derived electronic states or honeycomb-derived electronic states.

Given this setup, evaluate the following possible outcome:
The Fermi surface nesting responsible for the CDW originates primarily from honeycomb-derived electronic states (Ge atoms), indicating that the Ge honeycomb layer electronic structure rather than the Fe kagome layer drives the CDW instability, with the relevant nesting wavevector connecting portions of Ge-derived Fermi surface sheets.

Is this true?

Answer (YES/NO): NO